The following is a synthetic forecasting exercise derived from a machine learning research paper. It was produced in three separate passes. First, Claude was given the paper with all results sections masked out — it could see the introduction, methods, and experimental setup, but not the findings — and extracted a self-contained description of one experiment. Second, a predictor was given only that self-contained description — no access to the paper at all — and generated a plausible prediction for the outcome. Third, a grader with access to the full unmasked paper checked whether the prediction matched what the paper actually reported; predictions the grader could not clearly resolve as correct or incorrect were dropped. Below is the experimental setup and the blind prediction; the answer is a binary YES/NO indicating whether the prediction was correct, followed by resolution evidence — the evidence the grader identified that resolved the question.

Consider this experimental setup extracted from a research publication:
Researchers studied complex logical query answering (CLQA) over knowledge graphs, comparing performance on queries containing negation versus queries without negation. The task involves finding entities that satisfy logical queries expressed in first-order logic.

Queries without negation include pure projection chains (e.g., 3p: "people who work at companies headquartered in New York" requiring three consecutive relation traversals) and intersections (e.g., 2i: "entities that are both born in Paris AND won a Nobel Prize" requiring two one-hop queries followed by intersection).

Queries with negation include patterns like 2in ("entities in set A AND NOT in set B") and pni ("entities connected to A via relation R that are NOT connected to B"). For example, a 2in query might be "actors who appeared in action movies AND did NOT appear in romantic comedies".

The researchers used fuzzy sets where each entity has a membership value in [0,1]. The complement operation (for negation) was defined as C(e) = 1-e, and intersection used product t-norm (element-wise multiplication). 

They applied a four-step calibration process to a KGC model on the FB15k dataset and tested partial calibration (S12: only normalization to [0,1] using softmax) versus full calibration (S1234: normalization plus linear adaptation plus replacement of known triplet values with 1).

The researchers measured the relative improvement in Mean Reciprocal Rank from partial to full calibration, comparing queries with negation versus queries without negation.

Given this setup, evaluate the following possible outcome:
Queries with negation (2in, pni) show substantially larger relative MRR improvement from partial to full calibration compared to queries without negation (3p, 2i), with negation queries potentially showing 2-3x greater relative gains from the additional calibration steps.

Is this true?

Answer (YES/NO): NO